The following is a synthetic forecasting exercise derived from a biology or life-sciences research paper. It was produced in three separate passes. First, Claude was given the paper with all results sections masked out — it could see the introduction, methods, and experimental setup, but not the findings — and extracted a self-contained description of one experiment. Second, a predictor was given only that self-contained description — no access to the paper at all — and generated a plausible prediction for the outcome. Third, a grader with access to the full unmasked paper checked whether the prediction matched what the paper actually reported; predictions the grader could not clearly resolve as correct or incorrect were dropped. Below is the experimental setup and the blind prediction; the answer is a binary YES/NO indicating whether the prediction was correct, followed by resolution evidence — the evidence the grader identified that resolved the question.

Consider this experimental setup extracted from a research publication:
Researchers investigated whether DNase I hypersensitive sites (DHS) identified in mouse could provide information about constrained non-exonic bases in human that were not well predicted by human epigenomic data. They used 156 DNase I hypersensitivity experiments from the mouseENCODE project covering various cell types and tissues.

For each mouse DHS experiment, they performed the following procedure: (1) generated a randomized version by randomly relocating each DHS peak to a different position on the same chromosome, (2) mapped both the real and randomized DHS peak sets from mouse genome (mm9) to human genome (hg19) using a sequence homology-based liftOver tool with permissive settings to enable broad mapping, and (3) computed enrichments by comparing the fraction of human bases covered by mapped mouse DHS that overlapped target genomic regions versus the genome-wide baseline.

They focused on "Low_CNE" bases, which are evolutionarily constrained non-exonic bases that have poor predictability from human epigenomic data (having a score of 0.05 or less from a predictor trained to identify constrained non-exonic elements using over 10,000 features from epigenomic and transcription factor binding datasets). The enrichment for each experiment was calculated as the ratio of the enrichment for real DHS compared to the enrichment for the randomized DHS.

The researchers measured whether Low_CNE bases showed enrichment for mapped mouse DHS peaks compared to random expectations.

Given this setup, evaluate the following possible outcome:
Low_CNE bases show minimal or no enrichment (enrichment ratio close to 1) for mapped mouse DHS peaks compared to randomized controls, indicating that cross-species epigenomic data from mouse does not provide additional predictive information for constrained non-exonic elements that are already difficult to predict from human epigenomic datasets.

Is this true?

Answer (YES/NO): NO